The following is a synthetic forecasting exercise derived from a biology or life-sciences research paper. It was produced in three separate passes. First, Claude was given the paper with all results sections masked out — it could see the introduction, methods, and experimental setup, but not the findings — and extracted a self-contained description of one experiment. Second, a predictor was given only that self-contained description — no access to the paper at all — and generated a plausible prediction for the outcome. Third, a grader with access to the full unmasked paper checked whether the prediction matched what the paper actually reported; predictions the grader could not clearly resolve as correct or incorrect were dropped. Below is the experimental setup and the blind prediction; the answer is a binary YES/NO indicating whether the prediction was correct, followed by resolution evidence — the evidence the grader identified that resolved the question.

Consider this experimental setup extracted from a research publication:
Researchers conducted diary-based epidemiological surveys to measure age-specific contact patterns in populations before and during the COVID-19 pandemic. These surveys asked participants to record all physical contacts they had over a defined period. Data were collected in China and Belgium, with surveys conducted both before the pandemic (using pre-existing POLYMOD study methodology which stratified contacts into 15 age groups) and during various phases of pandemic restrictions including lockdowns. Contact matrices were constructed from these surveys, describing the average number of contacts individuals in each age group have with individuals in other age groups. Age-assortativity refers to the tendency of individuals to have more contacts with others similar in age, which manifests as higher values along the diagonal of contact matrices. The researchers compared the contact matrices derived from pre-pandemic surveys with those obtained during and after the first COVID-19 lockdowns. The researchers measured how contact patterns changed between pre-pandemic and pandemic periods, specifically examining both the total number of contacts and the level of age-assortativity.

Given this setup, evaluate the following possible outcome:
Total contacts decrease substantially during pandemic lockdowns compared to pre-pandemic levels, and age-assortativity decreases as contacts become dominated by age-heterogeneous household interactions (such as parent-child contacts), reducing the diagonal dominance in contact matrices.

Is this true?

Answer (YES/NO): YES